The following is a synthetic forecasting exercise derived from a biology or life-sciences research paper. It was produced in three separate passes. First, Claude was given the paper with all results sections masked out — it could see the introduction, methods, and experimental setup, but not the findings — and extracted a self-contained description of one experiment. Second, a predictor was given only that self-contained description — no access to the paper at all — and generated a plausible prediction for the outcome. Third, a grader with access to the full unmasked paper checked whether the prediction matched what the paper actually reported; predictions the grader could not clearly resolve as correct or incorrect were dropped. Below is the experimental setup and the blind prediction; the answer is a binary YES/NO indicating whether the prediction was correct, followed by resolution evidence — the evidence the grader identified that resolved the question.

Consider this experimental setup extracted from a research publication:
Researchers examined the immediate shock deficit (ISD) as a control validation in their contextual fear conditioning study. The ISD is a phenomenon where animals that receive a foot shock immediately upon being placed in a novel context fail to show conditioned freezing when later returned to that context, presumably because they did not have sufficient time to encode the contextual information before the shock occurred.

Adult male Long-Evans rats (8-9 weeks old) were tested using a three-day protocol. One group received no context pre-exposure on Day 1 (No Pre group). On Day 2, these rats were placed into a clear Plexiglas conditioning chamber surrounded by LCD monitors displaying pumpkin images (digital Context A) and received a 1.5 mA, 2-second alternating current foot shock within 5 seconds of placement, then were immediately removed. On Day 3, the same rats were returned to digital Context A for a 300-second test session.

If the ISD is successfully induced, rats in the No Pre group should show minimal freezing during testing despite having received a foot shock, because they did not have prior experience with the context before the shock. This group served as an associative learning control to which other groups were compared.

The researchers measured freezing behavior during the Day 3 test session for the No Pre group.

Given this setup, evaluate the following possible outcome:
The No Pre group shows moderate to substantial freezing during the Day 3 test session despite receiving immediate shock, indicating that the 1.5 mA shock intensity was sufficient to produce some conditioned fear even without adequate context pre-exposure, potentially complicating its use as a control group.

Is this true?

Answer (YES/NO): NO